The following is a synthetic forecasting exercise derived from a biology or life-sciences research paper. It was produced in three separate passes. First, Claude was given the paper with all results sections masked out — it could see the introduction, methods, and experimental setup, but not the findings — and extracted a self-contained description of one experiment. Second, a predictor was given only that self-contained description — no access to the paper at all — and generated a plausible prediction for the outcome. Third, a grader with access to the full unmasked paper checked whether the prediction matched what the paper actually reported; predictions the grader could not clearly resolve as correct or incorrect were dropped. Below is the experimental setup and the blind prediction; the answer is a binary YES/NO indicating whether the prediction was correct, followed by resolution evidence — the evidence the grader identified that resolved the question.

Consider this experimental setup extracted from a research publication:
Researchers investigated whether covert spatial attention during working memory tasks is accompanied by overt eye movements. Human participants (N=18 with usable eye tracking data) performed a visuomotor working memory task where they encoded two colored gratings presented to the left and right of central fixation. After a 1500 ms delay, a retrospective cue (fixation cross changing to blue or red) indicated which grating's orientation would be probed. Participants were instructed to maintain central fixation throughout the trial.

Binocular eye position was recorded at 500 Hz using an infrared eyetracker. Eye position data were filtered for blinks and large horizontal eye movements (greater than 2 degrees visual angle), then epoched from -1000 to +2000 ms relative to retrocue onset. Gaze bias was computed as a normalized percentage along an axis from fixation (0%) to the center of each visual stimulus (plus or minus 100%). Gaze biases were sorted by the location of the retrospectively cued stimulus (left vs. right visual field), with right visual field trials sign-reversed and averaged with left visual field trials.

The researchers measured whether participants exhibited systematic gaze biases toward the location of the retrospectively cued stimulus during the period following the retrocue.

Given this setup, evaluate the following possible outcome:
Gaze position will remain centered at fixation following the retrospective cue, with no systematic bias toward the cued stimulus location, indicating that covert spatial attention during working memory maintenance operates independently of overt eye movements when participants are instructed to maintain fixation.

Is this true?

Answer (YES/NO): NO